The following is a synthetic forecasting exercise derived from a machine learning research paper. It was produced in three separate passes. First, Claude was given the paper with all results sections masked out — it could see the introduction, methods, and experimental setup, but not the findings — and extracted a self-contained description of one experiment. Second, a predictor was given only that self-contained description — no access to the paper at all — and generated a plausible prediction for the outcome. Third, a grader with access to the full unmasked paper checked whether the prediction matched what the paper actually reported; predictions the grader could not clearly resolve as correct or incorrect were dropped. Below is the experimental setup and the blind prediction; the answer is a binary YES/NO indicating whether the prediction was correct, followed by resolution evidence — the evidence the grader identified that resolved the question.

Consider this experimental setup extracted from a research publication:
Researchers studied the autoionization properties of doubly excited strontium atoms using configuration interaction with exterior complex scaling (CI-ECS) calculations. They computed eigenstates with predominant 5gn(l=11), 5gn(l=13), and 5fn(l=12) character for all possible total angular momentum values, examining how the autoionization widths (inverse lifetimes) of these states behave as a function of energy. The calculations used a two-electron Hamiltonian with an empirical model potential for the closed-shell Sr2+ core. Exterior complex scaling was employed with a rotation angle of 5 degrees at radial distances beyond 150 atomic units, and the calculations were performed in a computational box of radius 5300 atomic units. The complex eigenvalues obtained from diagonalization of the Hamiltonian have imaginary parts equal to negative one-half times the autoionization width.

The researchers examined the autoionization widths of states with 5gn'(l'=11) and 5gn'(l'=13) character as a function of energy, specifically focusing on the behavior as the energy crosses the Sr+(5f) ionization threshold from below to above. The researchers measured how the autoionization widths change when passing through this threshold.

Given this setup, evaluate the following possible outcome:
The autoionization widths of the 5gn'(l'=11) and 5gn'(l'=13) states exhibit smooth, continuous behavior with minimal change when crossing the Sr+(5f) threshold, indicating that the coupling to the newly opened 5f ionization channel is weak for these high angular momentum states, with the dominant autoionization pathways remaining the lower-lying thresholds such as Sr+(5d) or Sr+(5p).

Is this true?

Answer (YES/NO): NO